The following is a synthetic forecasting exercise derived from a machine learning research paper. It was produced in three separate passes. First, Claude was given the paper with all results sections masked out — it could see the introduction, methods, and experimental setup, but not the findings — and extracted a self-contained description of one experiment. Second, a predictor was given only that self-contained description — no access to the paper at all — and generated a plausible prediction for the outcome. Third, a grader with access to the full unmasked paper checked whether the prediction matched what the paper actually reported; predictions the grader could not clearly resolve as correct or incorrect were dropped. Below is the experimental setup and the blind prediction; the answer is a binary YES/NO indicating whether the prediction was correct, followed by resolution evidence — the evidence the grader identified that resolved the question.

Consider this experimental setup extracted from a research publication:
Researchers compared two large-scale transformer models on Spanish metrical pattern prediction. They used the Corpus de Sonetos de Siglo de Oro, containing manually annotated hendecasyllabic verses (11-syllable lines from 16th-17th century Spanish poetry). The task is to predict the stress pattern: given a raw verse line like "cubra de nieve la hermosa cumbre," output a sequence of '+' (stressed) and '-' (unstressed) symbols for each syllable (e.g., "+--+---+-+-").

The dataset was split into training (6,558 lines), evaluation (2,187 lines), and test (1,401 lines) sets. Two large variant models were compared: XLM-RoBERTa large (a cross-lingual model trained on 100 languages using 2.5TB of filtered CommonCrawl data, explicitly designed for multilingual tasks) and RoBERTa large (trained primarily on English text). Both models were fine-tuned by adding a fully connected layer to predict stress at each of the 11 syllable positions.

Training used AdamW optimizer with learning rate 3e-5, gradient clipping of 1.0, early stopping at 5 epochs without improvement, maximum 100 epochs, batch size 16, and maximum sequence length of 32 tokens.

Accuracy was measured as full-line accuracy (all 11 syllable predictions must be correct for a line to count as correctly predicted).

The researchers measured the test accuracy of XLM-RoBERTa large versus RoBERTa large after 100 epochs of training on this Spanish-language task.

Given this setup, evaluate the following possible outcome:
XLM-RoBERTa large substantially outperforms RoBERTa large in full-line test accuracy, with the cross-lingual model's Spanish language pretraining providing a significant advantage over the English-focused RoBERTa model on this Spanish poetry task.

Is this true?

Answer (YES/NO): NO